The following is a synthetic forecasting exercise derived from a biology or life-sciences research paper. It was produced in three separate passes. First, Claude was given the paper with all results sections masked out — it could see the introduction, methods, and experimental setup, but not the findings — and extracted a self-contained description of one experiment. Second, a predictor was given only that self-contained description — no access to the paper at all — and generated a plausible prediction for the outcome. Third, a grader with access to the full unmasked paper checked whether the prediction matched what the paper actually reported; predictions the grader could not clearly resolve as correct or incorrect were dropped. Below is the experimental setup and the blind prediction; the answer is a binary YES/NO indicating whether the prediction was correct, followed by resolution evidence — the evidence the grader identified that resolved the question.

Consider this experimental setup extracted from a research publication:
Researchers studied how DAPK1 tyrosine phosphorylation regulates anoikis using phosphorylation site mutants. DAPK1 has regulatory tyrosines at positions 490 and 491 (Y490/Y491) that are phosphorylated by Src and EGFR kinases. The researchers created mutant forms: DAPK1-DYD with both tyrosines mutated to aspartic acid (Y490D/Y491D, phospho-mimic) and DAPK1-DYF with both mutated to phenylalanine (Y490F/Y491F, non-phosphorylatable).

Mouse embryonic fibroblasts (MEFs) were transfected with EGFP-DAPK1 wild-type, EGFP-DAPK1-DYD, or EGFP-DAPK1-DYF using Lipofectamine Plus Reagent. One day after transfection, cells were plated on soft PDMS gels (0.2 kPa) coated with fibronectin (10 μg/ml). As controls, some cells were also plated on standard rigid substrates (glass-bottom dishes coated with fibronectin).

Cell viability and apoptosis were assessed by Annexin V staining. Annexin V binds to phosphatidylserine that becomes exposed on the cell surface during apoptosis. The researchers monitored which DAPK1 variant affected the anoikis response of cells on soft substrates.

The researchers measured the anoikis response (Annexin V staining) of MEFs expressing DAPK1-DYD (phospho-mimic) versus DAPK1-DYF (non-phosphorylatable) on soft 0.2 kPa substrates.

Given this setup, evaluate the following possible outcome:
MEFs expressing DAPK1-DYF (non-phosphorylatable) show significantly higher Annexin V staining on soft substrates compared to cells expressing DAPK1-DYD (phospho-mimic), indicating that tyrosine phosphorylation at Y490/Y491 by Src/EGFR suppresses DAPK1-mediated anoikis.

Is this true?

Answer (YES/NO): YES